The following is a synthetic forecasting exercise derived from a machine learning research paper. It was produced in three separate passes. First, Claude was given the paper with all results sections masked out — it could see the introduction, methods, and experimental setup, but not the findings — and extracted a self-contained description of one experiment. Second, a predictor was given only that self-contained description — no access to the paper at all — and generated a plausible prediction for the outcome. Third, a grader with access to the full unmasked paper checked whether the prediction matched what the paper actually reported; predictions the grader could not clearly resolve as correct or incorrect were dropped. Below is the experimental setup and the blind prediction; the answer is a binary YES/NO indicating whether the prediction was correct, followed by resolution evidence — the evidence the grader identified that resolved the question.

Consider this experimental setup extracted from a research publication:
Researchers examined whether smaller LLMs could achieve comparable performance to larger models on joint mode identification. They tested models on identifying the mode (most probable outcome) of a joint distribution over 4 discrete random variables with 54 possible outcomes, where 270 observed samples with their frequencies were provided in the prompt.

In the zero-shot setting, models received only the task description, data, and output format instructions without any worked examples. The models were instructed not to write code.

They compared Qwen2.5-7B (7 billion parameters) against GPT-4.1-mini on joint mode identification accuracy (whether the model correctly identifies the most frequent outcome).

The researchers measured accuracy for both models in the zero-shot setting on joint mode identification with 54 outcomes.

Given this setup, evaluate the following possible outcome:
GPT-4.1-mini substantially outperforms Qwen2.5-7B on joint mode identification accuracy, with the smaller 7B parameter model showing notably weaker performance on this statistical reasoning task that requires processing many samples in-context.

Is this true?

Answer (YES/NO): YES